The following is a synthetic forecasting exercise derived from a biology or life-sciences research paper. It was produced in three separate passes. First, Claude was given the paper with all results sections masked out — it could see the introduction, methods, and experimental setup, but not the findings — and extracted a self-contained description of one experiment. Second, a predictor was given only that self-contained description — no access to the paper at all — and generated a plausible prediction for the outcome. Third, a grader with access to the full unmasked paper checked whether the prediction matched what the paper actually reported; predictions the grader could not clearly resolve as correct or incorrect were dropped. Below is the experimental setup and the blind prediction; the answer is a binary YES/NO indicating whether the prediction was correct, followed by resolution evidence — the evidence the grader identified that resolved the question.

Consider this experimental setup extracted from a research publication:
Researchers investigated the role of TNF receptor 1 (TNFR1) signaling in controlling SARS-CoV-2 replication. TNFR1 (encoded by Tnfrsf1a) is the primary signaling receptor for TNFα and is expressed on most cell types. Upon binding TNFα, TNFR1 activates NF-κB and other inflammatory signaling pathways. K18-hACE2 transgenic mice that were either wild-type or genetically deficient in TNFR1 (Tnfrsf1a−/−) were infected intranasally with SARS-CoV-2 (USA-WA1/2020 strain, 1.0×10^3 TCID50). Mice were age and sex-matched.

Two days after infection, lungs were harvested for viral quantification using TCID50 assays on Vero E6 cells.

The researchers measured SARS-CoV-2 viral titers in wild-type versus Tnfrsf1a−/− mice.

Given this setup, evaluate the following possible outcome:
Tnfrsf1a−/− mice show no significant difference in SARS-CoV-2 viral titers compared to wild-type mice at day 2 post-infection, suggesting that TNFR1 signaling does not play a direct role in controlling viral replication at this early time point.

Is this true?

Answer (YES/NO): NO